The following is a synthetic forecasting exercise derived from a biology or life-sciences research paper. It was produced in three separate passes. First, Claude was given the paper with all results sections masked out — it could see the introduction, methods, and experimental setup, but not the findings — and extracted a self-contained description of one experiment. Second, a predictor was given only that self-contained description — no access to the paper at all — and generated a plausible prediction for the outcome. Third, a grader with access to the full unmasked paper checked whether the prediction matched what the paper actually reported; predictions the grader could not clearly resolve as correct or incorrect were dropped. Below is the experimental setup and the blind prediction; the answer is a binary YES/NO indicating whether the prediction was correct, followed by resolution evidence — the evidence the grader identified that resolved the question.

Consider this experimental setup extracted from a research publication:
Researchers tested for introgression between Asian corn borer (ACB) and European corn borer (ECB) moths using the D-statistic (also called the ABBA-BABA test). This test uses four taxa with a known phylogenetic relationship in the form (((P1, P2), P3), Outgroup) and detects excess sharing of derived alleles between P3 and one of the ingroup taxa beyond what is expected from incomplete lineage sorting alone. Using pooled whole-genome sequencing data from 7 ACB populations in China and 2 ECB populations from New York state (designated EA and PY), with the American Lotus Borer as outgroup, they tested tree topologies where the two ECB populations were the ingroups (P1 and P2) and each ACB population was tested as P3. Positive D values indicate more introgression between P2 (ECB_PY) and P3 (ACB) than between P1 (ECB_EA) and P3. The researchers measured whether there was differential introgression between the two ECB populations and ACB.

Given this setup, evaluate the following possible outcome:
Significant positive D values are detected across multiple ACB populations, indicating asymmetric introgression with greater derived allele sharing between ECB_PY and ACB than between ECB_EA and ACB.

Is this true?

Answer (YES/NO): YES